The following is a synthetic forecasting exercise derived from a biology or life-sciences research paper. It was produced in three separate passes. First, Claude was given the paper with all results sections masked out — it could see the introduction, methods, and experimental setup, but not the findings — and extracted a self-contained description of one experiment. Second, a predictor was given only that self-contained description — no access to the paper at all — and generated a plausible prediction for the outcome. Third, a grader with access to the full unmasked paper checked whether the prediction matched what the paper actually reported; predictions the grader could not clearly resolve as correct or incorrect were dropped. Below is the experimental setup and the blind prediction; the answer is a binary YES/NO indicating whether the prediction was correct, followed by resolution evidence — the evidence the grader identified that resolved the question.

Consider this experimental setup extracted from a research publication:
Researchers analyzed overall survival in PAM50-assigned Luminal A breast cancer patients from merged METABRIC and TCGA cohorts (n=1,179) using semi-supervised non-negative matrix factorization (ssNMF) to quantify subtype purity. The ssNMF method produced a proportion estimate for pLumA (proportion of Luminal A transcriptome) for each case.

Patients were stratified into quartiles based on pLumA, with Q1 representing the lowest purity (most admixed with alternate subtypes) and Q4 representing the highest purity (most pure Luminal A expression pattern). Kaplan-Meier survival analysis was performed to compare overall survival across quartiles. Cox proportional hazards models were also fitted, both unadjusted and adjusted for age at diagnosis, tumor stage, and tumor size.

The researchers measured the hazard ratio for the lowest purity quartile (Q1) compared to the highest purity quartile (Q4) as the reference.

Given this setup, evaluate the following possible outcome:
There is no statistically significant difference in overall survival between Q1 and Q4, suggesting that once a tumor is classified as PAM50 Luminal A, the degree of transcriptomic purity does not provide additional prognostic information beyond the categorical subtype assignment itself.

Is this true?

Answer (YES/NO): NO